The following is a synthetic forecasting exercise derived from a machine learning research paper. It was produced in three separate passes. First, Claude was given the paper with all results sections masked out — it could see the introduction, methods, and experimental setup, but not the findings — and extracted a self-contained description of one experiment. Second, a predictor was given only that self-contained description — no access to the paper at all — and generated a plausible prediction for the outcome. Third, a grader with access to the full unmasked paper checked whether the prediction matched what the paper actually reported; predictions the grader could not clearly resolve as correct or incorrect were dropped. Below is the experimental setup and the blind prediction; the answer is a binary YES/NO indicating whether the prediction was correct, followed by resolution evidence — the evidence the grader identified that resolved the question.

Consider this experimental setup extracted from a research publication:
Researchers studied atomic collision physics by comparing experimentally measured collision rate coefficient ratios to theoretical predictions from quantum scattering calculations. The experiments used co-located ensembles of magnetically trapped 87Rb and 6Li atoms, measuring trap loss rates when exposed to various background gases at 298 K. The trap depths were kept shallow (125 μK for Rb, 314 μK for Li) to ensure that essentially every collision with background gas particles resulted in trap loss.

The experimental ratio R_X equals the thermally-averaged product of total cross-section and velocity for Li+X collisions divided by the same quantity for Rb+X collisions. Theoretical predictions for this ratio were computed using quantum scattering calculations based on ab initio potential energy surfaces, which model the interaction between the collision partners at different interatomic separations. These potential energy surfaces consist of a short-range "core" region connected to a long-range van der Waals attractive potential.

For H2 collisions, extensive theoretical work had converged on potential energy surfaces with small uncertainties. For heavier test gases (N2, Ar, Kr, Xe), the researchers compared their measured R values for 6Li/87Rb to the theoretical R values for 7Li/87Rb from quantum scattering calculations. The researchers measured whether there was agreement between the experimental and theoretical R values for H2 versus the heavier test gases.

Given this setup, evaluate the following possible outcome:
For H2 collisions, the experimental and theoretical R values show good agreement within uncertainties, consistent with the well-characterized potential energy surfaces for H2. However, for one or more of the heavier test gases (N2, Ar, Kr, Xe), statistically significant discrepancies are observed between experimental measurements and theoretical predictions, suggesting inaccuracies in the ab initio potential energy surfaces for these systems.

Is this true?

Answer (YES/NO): YES